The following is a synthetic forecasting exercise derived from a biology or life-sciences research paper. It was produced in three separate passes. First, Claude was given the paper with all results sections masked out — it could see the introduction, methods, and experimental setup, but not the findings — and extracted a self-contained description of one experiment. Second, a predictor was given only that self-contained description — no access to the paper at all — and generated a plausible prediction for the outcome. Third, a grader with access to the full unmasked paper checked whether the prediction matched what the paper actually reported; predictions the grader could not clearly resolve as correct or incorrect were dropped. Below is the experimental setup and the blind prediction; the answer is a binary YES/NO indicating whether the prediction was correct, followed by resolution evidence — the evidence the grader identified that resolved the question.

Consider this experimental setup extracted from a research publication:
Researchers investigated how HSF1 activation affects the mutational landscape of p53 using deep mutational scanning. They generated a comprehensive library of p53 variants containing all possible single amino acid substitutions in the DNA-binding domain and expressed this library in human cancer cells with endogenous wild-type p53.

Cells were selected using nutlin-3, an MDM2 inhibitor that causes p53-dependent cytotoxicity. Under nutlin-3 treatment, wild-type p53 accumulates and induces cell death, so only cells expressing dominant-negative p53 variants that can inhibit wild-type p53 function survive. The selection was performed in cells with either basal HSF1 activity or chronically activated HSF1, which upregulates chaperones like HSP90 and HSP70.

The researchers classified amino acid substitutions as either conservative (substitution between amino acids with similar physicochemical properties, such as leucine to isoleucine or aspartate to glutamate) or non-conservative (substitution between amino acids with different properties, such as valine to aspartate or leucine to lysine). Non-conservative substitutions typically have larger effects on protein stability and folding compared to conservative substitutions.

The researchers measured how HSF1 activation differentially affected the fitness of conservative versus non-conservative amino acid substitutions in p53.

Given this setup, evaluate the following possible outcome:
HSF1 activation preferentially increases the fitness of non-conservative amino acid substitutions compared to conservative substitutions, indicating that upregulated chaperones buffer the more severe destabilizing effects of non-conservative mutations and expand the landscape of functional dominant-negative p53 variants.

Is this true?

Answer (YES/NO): YES